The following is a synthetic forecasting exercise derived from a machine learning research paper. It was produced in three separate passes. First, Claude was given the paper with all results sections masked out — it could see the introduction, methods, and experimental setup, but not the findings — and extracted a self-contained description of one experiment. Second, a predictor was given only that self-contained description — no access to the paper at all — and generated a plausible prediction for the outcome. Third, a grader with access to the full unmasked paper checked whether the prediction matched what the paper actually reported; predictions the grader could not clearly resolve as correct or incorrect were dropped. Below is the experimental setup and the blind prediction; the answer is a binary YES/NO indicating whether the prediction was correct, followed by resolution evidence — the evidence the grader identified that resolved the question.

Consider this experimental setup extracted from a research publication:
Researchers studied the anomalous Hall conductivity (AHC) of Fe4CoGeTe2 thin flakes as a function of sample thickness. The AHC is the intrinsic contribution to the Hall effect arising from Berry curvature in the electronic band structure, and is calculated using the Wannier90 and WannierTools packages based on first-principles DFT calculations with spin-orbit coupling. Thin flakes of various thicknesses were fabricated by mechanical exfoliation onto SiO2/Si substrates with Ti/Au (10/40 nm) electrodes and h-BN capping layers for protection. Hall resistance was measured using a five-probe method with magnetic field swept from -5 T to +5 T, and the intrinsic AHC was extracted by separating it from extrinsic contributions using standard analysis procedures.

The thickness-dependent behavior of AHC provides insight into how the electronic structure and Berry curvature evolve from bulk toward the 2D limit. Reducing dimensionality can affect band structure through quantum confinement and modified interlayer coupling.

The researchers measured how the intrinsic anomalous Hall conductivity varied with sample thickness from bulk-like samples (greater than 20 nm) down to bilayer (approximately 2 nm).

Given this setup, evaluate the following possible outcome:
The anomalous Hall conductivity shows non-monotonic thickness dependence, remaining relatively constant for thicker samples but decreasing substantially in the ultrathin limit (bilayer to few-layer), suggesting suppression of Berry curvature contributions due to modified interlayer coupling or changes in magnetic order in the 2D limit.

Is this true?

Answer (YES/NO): NO